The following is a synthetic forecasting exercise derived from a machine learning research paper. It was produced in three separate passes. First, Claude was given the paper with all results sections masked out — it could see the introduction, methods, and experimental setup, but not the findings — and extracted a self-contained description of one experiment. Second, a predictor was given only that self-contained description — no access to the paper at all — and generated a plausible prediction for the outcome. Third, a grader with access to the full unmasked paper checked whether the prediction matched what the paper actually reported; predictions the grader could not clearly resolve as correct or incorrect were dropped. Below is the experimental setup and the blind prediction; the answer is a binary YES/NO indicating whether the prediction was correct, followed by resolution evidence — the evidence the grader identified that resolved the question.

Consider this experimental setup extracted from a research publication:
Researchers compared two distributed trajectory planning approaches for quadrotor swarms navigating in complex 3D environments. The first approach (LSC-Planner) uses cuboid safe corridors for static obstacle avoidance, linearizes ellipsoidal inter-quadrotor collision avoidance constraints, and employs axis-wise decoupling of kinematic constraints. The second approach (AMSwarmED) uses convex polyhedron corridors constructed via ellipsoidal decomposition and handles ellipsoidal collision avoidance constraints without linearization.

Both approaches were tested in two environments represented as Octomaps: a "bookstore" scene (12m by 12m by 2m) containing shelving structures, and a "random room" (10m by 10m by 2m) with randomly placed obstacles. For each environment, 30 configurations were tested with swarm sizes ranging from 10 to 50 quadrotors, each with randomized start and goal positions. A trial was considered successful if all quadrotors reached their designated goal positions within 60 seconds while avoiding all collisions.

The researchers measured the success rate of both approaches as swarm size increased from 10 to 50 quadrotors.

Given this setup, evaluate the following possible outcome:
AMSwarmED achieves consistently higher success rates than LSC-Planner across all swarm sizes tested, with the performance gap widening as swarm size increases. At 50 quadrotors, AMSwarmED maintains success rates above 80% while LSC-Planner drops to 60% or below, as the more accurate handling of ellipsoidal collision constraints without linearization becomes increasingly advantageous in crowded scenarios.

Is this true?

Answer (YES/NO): NO